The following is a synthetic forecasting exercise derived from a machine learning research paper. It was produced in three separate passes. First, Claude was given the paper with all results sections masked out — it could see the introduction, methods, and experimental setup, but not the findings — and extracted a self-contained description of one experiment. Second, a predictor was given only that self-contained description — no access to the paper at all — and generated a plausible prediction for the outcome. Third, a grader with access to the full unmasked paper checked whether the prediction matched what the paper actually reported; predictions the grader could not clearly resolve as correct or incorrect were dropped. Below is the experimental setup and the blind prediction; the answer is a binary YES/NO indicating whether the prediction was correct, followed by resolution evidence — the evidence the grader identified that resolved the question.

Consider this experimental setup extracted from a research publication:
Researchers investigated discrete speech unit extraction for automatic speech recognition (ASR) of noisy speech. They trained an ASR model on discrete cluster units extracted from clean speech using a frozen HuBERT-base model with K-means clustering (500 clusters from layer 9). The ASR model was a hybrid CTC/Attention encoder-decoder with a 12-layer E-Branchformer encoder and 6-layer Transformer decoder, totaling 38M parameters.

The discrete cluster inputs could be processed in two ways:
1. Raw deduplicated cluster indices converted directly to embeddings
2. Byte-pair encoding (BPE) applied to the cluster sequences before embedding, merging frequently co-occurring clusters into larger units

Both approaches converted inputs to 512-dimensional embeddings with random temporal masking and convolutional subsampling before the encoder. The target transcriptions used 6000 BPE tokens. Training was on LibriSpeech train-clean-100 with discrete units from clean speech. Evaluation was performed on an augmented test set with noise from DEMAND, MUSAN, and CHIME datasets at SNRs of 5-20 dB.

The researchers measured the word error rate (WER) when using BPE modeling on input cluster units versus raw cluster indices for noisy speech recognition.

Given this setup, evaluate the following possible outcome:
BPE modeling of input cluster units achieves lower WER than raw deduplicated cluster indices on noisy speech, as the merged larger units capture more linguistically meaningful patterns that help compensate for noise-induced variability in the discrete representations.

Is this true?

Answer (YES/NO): NO